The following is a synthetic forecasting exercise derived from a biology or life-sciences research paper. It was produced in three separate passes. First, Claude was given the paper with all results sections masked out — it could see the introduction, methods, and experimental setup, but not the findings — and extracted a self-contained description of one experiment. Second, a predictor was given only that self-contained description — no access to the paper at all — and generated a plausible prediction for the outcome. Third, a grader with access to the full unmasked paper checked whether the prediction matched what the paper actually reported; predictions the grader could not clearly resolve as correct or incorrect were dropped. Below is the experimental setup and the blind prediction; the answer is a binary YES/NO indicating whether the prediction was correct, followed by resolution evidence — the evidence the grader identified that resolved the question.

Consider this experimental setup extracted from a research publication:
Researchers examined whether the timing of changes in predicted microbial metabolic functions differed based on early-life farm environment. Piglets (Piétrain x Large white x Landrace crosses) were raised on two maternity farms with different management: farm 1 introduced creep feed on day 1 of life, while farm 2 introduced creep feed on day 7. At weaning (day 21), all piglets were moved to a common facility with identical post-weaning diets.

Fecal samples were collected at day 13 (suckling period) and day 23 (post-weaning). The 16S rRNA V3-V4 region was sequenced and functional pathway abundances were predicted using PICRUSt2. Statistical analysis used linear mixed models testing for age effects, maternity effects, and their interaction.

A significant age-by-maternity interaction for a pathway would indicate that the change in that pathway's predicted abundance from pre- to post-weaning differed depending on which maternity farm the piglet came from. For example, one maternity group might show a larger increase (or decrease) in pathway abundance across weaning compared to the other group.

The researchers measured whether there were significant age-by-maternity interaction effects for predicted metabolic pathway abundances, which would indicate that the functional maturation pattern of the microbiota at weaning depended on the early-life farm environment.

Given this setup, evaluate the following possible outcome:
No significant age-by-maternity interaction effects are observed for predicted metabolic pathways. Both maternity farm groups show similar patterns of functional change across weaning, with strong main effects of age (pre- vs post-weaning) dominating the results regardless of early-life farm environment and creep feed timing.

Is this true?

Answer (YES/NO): YES